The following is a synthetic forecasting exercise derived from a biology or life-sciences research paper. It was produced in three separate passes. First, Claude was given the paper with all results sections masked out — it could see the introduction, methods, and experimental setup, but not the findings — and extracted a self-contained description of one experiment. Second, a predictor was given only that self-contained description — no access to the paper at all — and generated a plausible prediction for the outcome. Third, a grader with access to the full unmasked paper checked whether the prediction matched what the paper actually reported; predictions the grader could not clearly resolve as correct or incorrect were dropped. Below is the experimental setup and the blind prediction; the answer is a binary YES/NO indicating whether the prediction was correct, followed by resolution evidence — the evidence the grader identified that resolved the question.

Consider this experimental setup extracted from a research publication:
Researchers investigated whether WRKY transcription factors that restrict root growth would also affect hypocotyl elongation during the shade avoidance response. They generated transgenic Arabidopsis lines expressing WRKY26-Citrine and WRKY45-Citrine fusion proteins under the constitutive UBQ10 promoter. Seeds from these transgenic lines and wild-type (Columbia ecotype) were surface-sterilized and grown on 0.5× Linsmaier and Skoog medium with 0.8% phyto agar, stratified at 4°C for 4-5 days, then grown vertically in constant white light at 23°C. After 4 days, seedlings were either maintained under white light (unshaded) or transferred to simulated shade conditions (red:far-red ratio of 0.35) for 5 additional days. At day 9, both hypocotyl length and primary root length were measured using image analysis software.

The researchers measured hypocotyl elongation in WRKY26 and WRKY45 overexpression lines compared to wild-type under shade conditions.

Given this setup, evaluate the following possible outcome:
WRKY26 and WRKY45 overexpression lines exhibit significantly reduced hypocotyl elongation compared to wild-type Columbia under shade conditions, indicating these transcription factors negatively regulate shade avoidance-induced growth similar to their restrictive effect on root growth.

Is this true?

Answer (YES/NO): NO